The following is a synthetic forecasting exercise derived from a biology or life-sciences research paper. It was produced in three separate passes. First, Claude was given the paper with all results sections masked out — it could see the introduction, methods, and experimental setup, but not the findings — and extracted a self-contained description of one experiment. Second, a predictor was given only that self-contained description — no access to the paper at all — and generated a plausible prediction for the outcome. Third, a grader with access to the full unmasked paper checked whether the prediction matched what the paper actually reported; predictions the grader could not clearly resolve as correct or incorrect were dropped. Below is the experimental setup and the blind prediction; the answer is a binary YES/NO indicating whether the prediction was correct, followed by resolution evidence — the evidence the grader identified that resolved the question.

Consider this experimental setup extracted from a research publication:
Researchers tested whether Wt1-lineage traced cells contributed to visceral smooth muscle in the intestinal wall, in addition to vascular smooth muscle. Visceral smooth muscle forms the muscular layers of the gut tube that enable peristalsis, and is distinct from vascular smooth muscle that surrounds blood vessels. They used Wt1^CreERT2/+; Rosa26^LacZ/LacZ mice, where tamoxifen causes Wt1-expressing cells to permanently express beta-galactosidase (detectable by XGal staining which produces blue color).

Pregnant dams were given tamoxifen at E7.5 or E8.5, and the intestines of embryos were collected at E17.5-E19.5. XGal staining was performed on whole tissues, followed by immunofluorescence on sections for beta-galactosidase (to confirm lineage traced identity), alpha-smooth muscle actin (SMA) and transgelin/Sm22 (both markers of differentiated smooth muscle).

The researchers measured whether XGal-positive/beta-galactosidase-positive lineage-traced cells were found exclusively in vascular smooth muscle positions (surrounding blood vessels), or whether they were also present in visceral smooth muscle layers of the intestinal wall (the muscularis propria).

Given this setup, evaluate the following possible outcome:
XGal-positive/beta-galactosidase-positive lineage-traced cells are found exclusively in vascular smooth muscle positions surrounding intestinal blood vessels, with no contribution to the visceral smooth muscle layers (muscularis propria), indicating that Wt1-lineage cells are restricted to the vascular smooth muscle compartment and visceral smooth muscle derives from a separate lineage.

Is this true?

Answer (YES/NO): NO